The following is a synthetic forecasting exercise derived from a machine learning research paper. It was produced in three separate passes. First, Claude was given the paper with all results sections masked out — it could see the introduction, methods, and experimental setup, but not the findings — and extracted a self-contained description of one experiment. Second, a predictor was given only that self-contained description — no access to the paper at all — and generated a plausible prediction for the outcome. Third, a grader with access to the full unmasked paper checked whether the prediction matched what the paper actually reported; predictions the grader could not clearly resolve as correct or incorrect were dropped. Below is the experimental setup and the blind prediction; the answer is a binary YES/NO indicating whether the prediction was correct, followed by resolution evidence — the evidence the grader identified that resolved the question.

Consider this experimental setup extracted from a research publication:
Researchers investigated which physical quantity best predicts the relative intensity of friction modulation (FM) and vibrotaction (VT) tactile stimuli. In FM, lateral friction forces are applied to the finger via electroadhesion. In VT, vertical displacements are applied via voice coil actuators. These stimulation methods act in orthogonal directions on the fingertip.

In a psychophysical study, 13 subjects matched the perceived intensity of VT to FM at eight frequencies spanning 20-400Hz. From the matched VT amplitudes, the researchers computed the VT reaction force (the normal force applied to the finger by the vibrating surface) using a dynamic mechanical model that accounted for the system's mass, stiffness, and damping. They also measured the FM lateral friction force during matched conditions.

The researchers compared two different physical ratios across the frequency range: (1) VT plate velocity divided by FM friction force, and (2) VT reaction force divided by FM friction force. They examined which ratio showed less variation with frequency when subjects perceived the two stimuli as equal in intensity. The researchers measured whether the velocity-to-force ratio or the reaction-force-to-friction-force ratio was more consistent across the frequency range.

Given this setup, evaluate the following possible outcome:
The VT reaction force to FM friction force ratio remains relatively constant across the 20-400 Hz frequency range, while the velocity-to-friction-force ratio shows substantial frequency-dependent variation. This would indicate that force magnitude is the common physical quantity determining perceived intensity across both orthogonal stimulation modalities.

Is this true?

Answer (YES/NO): NO